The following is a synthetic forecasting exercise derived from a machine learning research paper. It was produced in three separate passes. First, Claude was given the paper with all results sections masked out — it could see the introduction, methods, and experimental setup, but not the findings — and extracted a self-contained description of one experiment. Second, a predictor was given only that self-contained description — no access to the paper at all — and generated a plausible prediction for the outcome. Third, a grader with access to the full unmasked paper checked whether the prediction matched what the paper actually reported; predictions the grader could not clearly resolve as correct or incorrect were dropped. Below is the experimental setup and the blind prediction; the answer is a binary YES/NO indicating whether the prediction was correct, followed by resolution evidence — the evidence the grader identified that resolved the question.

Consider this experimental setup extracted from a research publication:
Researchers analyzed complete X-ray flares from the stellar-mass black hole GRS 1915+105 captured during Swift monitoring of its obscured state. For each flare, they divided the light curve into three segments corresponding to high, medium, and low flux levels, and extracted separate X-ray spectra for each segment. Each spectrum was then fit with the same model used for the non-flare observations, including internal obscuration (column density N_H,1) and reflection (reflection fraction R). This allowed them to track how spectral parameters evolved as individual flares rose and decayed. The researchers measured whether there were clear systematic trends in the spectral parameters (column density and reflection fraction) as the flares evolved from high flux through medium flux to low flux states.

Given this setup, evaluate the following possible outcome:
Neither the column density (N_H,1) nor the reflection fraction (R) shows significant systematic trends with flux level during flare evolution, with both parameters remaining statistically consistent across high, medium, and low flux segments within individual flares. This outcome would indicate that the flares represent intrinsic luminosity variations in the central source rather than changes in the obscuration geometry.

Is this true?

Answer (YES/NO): NO